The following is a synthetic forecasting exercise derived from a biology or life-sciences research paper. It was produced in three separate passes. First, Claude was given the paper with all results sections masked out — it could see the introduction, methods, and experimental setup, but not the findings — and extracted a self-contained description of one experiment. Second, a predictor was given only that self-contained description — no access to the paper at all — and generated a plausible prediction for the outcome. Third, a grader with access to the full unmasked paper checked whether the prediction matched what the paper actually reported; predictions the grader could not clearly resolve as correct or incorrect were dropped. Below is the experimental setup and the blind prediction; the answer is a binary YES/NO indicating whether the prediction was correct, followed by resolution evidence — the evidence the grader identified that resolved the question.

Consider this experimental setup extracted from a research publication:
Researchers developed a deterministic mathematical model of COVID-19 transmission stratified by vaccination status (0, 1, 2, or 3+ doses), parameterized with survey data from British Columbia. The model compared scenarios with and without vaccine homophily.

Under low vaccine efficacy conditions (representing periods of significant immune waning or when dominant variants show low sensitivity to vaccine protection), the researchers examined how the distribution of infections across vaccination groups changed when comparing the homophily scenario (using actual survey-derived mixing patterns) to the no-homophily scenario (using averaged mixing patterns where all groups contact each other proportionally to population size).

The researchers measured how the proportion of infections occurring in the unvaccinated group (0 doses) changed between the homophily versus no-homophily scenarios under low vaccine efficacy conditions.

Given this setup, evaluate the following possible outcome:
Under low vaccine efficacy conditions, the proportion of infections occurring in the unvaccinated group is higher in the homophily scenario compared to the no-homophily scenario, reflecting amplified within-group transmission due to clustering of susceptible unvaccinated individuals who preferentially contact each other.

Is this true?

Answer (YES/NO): YES